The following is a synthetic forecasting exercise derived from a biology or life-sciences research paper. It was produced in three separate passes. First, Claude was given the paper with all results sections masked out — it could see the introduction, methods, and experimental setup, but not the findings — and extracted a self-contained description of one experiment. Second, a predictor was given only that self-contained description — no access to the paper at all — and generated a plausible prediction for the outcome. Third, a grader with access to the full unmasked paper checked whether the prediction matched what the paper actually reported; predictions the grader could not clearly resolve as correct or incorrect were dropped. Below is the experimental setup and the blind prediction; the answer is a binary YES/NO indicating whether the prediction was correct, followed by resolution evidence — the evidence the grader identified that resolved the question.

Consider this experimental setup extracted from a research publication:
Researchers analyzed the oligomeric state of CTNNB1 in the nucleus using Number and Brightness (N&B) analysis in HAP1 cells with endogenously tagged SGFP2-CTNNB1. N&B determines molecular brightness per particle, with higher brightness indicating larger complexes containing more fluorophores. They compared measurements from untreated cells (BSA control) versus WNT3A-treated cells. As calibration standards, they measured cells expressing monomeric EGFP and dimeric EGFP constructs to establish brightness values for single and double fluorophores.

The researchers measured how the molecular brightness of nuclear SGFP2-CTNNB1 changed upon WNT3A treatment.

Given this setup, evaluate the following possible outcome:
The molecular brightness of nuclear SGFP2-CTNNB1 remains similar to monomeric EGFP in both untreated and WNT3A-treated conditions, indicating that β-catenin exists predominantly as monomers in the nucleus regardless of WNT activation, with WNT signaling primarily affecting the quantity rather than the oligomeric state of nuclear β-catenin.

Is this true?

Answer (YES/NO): YES